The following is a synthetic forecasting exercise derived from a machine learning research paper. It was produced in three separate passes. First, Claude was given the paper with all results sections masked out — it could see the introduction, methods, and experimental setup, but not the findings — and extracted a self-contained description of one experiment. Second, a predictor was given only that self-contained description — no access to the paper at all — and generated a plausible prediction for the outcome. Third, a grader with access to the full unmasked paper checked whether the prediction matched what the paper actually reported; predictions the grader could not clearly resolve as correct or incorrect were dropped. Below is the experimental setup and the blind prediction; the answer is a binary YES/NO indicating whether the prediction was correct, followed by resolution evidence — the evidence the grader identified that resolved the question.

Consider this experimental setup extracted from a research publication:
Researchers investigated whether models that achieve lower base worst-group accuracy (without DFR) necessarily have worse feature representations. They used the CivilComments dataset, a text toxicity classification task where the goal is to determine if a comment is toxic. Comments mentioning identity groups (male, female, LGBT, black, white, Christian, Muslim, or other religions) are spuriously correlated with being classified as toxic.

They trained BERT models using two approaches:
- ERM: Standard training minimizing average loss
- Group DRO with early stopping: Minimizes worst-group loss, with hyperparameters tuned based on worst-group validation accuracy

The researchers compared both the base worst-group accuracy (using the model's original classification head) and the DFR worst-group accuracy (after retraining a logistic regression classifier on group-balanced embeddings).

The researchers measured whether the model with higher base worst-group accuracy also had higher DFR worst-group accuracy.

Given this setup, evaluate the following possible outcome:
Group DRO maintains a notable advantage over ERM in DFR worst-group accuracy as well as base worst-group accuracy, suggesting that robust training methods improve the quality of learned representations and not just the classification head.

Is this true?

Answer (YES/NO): NO